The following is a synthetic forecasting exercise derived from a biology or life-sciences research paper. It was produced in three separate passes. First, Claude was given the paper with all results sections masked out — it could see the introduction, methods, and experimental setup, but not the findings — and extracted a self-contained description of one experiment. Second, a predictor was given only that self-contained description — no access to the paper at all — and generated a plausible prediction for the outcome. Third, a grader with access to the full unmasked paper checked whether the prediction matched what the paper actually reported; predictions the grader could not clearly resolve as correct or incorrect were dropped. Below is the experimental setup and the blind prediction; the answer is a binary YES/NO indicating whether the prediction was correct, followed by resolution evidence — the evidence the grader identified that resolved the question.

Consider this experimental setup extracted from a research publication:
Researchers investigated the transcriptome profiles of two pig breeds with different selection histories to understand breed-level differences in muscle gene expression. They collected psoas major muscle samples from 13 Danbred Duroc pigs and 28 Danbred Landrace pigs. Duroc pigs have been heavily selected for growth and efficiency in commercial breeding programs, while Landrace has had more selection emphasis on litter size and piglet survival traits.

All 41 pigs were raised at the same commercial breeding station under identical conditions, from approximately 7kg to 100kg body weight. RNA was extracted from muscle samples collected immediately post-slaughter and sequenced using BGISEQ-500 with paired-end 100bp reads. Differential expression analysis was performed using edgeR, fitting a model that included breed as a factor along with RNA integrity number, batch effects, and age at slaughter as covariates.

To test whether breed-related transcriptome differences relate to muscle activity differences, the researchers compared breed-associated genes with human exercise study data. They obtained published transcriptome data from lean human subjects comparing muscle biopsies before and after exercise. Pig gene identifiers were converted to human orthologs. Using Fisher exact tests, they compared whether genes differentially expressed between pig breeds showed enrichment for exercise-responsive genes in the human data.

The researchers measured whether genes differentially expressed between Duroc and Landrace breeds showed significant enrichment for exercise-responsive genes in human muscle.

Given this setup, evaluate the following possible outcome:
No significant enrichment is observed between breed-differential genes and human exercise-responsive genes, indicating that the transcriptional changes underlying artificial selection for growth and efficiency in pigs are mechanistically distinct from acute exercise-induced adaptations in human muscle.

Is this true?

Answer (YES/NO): NO